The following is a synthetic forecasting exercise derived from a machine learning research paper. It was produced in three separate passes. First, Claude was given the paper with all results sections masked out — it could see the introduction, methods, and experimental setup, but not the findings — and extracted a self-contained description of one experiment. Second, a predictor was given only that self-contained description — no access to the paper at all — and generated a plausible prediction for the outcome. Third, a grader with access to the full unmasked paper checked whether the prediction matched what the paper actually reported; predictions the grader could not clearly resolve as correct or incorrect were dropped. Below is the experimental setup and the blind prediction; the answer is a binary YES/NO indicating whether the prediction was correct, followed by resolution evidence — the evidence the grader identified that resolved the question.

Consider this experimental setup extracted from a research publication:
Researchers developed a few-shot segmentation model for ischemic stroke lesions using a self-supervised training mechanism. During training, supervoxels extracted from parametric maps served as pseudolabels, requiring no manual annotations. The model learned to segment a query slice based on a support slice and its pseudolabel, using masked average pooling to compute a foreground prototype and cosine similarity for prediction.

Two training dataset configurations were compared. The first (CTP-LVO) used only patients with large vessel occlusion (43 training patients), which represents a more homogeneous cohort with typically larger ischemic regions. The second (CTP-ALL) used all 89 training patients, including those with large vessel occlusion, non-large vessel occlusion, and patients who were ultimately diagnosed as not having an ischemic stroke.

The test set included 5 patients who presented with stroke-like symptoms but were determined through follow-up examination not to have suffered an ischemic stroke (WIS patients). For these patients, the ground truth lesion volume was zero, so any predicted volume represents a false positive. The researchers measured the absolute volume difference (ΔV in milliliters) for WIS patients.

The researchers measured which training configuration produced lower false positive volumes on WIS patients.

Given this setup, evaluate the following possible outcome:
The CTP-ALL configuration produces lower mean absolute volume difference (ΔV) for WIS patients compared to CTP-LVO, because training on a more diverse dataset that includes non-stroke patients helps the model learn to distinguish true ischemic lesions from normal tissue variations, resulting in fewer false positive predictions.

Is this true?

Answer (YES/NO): YES